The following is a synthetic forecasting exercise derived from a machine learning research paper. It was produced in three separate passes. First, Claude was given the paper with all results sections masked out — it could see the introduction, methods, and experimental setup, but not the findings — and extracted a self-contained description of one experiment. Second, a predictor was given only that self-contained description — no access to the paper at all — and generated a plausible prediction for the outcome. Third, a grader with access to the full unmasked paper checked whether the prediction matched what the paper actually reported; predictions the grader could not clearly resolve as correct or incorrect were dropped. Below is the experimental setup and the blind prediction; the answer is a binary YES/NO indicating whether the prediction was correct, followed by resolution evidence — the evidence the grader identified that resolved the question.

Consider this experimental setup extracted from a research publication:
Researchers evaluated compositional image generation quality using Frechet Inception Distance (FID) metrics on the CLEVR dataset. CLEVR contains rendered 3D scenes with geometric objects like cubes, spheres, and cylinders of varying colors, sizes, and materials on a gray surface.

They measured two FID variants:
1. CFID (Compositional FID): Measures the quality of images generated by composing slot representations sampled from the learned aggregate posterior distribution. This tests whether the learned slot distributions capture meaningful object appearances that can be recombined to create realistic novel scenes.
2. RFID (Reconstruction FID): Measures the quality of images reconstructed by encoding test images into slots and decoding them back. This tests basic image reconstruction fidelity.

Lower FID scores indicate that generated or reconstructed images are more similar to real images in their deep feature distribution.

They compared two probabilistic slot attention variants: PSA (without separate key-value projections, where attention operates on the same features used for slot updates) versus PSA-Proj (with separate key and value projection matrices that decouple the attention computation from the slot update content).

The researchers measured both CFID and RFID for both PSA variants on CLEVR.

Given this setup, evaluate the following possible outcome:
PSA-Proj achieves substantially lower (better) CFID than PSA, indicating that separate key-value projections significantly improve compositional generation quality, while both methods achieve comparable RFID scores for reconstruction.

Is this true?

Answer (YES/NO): NO